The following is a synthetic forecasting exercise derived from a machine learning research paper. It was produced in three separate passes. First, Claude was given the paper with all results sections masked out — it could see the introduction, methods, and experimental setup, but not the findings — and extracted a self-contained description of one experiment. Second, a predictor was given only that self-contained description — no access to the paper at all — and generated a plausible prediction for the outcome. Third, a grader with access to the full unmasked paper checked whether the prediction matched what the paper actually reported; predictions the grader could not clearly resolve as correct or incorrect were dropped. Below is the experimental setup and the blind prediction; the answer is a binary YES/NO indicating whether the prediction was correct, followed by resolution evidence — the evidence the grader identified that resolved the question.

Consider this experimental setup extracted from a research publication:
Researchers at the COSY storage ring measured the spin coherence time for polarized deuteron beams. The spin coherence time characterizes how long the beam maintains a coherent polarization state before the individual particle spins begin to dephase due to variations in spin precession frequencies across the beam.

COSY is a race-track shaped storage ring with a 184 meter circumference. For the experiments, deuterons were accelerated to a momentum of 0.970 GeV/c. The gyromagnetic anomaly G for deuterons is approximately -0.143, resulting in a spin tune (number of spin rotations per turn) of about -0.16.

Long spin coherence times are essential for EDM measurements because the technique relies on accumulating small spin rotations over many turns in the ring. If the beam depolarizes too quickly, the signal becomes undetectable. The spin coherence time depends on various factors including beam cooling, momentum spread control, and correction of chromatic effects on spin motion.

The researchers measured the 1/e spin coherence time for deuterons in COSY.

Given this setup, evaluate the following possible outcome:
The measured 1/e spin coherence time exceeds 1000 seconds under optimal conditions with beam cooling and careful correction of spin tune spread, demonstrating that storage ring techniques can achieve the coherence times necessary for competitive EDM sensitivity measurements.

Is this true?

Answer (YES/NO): YES